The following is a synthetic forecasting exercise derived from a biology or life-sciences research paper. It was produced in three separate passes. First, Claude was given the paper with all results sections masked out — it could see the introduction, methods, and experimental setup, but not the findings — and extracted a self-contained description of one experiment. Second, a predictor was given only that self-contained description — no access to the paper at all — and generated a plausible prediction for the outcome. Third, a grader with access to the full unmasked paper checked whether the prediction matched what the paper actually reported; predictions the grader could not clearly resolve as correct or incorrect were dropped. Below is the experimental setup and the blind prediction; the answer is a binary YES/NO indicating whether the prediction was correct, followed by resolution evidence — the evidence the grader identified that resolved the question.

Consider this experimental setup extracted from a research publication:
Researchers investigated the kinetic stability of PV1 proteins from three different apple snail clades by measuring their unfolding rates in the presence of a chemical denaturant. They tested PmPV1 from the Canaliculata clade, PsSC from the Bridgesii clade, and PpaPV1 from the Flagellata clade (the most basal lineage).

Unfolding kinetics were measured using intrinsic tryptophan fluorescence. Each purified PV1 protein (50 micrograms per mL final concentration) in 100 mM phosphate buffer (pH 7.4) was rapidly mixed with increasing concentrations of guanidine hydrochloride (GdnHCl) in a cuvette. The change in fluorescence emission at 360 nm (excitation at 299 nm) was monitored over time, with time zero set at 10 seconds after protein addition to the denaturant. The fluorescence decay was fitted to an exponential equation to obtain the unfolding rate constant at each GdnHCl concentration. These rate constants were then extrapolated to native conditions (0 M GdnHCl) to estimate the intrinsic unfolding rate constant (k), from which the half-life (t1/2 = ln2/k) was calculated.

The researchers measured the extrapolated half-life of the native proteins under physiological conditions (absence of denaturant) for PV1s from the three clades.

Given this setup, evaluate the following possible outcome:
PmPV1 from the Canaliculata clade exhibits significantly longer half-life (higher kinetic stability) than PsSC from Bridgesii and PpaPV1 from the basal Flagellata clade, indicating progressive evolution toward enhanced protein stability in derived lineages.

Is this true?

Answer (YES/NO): NO